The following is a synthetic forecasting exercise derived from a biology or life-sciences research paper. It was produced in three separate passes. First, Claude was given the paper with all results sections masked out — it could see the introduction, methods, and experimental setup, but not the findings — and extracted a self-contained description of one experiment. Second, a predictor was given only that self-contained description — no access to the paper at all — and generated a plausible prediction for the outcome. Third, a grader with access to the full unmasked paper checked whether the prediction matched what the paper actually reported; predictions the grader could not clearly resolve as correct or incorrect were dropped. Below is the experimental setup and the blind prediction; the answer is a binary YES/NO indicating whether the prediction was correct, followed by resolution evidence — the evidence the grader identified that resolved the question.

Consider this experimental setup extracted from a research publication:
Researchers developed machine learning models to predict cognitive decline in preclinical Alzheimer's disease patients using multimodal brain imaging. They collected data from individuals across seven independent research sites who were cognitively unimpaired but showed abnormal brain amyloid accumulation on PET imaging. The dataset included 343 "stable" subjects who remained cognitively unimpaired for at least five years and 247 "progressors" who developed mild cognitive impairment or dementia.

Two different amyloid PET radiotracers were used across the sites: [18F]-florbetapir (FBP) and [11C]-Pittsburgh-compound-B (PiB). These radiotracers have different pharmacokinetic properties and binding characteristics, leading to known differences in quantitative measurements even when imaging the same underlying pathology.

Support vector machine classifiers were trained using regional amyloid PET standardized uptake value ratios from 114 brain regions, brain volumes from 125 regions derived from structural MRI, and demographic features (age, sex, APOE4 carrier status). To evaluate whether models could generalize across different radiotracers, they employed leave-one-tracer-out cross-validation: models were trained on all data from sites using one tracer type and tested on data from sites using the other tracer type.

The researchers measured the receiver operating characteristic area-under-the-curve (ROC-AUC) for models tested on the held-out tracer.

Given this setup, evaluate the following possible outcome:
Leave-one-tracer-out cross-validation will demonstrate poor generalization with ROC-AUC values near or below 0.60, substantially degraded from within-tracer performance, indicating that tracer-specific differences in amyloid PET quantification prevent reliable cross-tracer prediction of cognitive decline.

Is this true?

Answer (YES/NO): NO